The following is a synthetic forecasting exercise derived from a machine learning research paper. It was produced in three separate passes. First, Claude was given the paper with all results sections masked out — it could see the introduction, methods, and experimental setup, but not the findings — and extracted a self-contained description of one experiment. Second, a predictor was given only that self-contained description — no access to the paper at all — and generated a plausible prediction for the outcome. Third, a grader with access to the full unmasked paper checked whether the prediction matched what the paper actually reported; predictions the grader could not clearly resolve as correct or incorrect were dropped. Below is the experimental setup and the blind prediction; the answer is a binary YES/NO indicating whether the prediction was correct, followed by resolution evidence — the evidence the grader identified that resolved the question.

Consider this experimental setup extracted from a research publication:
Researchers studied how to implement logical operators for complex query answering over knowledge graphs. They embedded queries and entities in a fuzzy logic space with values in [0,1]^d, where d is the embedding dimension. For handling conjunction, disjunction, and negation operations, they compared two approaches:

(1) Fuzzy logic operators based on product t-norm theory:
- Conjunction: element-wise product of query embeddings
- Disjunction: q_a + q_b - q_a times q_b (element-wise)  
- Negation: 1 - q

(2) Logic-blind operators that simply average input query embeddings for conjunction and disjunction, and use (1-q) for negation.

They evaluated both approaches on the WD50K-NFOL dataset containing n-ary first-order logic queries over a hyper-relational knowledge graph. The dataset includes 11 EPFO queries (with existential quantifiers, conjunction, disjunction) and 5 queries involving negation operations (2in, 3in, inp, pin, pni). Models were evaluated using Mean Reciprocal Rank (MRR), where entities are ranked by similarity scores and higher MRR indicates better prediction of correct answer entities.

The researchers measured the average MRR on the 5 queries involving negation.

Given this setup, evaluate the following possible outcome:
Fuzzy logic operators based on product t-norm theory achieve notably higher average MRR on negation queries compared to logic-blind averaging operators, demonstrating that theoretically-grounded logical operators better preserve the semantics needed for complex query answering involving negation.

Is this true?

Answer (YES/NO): YES